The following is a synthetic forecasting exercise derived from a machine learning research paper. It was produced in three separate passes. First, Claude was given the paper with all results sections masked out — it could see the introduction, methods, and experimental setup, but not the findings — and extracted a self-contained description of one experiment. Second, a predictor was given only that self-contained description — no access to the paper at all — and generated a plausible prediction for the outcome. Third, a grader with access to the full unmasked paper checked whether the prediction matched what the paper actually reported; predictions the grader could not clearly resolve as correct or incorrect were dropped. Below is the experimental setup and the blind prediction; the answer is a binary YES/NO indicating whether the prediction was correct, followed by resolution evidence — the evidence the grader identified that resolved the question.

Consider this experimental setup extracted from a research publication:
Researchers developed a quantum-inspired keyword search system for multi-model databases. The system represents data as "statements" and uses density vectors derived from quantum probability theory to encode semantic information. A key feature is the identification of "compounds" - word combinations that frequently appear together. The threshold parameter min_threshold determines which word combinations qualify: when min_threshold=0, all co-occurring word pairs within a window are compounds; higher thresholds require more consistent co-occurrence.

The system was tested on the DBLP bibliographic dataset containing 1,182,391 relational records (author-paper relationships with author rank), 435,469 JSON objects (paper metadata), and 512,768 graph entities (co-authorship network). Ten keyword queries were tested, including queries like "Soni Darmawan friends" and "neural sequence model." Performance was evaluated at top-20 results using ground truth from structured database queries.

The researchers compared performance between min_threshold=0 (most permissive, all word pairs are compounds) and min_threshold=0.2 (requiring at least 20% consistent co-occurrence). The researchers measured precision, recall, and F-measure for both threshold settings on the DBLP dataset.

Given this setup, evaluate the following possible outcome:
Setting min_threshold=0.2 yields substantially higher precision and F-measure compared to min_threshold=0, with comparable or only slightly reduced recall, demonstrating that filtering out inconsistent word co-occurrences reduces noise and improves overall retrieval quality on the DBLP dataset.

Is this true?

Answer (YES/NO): NO